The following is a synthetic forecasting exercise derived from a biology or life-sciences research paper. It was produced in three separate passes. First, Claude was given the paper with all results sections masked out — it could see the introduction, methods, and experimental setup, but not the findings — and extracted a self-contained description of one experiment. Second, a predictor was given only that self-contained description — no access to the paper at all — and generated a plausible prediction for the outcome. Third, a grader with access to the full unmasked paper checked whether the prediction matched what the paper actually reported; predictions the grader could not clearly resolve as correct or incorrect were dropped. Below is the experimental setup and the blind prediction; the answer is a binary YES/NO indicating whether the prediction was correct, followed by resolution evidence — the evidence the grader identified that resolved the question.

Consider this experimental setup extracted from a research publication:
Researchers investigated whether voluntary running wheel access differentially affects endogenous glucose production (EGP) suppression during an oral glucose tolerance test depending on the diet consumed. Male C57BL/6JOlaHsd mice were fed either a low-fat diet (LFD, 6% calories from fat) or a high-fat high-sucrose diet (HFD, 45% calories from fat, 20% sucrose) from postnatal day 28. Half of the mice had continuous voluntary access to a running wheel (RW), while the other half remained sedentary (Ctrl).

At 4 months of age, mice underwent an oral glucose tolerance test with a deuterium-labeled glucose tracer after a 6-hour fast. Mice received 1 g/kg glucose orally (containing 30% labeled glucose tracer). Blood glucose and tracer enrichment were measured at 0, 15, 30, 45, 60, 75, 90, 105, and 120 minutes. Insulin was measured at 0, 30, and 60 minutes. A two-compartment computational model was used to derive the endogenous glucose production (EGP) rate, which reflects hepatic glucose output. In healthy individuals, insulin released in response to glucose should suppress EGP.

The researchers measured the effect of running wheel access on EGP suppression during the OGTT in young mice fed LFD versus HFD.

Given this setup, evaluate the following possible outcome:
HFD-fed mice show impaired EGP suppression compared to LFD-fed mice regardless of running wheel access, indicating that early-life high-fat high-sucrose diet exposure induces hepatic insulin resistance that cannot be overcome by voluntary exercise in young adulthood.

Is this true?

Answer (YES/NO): YES